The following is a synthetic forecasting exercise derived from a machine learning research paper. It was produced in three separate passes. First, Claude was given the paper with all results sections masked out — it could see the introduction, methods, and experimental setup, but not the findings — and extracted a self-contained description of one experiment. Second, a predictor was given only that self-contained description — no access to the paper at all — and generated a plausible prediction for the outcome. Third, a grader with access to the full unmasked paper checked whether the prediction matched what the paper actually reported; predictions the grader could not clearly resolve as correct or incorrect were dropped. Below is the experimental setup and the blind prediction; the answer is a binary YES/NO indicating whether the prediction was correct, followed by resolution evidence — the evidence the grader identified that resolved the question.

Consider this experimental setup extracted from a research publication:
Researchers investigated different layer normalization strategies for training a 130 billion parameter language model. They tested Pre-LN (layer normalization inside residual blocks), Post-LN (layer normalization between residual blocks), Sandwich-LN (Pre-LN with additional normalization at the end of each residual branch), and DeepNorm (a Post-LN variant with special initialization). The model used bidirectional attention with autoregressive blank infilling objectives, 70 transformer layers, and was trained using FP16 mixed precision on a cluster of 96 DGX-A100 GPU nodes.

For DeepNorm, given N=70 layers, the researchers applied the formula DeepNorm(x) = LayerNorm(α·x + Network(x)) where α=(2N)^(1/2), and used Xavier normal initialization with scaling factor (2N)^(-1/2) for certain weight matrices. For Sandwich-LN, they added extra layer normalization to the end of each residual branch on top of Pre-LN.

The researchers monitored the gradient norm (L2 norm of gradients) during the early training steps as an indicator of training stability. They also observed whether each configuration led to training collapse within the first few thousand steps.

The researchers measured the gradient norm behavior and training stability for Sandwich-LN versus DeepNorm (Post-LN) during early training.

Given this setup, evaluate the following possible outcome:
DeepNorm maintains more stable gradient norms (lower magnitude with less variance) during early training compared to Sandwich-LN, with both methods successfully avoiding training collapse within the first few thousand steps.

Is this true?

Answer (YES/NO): NO